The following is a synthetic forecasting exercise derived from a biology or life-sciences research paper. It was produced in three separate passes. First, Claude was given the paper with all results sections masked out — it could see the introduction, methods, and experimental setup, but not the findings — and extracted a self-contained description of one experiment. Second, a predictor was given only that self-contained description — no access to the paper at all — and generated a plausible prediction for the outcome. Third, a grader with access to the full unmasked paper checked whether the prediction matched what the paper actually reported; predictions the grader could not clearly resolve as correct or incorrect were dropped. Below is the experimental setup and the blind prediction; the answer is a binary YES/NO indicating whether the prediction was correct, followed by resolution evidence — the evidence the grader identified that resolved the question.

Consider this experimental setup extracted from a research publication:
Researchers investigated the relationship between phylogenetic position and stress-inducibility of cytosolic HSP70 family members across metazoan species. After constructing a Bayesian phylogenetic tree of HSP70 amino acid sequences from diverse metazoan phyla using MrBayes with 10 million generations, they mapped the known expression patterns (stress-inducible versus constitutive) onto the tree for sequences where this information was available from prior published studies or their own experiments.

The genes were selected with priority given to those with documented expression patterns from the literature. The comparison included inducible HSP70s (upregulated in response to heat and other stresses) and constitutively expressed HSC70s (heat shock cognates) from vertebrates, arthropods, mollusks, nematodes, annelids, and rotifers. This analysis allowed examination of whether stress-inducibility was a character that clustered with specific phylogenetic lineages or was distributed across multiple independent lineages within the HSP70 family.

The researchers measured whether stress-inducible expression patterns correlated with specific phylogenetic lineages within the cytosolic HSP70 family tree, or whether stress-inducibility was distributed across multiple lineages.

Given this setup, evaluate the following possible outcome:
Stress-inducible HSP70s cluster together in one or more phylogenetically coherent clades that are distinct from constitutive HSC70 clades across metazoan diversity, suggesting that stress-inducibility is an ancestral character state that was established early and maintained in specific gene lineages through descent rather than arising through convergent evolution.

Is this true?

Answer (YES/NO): NO